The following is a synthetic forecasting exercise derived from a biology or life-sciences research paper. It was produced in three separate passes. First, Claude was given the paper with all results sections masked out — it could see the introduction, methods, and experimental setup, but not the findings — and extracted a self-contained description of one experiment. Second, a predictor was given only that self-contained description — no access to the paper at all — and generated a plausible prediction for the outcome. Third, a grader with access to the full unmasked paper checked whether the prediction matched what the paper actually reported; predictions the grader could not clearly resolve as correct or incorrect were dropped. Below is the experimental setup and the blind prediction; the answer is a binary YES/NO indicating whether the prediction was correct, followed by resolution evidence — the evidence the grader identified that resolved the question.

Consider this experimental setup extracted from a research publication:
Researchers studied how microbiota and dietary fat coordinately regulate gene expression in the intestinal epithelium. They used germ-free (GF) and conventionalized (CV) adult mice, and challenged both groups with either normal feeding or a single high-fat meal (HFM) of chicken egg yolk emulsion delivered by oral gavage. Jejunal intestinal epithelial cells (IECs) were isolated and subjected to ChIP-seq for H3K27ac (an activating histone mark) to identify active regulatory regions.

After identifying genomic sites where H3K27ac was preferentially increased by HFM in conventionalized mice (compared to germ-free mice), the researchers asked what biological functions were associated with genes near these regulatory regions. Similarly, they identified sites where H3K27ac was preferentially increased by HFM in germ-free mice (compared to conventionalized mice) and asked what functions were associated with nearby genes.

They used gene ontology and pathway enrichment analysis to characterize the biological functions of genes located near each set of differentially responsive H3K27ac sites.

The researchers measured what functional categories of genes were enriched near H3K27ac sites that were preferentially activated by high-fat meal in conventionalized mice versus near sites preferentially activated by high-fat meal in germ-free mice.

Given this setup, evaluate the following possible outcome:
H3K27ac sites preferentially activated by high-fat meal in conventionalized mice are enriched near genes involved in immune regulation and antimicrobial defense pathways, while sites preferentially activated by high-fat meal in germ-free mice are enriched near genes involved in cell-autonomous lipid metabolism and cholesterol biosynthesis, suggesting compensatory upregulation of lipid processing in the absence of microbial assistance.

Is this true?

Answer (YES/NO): NO